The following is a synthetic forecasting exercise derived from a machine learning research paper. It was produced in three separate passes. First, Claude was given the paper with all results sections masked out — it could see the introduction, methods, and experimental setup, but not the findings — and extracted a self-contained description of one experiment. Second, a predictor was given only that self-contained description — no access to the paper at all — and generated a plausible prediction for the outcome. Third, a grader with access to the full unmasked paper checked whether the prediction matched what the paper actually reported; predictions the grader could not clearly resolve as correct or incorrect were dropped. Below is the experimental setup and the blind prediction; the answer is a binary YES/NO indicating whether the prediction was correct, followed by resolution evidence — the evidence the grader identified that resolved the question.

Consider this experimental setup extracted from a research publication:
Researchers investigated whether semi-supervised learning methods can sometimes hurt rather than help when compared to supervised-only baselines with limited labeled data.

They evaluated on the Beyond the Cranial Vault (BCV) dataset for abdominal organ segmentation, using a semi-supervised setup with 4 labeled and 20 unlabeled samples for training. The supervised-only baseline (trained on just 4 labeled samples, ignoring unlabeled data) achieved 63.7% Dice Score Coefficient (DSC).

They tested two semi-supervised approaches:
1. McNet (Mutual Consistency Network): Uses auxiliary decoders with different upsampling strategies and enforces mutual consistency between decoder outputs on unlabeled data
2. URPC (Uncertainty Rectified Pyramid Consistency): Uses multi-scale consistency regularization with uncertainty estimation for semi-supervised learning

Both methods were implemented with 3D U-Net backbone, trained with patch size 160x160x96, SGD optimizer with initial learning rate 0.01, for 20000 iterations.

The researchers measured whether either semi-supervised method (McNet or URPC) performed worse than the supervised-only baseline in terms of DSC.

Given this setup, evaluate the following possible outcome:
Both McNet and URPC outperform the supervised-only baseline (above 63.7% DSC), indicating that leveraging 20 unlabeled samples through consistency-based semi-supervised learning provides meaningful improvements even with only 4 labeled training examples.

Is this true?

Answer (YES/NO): NO